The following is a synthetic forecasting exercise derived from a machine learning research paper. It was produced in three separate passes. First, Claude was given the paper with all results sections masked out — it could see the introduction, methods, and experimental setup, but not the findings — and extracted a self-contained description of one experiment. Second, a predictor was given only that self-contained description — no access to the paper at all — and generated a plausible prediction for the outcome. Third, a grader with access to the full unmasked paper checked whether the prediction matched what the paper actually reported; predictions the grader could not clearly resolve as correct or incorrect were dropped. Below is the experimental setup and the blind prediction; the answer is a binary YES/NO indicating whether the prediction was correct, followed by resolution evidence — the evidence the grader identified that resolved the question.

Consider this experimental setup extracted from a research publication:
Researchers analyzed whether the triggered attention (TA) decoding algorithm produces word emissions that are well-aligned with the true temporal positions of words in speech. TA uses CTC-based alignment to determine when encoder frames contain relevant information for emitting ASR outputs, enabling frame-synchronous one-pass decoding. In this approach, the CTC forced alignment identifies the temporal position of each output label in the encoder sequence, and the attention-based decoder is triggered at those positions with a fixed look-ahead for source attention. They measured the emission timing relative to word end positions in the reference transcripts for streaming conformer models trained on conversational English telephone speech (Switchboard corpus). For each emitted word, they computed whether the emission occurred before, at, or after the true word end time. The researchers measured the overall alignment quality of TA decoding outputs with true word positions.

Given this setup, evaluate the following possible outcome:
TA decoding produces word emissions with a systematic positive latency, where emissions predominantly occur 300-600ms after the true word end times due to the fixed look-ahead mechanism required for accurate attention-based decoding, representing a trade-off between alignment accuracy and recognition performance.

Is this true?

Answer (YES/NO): NO